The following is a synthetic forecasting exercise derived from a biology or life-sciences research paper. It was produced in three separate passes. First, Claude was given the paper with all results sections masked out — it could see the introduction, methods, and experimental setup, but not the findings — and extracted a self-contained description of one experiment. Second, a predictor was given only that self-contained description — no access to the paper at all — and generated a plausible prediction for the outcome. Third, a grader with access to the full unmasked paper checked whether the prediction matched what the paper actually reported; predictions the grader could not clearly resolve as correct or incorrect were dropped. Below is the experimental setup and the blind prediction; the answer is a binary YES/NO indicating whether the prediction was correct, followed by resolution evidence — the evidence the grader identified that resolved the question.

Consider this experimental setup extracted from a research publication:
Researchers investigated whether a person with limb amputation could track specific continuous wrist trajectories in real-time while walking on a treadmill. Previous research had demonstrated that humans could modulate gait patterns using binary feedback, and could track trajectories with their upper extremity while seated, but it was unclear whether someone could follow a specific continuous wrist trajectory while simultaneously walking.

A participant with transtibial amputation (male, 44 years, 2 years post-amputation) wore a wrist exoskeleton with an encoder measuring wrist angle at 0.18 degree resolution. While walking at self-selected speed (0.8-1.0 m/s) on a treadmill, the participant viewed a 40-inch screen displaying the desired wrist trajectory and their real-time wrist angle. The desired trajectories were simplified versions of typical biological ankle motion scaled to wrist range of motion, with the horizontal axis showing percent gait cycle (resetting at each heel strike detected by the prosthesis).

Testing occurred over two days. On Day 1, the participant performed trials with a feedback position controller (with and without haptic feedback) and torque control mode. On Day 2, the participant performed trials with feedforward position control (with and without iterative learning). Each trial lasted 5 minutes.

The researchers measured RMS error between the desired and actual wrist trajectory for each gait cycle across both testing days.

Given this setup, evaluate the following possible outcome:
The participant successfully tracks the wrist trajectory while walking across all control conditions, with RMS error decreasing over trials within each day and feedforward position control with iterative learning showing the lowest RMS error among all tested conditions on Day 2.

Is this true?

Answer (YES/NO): NO